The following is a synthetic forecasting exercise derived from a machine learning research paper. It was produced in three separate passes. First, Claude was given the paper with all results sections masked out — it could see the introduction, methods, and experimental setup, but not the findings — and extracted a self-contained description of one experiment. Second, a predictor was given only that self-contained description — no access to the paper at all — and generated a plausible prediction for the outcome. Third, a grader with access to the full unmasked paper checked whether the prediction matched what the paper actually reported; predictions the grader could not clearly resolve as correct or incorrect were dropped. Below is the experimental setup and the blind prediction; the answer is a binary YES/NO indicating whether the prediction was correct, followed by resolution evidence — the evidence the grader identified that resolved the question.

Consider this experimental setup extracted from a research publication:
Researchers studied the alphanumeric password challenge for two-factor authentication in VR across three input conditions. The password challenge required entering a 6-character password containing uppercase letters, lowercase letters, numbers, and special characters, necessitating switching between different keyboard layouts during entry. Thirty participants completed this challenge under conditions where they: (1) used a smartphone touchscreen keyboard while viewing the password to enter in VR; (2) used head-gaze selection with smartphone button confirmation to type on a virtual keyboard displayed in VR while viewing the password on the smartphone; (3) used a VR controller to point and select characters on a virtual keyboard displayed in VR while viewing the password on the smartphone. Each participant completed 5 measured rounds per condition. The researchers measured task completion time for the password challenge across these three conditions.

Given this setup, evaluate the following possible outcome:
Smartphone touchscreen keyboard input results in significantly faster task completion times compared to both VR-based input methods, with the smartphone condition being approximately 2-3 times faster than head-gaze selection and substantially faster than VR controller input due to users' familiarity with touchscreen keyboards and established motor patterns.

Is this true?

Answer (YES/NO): NO